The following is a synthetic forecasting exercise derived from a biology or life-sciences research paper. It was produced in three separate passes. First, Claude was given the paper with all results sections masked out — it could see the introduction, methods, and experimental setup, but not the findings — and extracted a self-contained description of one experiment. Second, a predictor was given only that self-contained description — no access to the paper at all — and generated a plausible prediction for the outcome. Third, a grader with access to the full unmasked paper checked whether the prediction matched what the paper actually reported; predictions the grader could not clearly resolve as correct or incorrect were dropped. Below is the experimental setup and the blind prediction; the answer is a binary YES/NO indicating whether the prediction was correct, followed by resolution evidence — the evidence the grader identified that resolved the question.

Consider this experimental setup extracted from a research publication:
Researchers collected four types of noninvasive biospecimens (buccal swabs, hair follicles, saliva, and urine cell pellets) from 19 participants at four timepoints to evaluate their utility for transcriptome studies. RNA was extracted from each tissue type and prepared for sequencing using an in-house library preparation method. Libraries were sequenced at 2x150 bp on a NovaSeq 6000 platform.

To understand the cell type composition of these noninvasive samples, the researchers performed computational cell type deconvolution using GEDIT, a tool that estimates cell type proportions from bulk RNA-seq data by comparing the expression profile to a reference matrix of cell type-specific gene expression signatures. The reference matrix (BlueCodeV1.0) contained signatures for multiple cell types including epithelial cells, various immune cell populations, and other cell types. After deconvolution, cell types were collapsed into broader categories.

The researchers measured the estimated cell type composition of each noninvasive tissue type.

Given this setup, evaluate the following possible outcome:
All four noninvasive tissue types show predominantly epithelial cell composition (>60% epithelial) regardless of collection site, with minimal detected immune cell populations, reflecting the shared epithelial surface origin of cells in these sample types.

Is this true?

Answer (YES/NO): NO